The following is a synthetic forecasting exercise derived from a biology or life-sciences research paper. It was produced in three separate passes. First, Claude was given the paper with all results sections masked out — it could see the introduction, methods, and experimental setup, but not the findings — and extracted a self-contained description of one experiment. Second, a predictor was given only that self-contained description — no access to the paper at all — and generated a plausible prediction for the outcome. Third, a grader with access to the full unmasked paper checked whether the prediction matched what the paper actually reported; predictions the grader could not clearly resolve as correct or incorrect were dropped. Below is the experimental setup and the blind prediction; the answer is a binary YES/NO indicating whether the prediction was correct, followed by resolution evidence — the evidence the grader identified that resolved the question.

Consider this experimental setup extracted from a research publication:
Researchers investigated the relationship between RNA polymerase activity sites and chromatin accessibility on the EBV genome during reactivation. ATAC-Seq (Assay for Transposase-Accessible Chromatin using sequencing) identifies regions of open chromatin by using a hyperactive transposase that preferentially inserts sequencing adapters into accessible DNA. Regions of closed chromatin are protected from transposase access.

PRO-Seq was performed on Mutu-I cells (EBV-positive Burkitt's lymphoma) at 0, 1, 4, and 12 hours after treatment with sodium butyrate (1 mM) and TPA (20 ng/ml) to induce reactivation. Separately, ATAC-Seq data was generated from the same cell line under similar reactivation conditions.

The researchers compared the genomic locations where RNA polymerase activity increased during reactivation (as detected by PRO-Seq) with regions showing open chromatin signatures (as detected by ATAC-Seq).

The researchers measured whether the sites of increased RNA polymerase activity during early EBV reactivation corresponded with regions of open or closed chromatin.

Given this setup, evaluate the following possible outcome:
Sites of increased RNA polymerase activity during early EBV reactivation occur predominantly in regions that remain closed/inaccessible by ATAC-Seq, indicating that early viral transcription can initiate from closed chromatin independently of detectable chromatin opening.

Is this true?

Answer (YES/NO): NO